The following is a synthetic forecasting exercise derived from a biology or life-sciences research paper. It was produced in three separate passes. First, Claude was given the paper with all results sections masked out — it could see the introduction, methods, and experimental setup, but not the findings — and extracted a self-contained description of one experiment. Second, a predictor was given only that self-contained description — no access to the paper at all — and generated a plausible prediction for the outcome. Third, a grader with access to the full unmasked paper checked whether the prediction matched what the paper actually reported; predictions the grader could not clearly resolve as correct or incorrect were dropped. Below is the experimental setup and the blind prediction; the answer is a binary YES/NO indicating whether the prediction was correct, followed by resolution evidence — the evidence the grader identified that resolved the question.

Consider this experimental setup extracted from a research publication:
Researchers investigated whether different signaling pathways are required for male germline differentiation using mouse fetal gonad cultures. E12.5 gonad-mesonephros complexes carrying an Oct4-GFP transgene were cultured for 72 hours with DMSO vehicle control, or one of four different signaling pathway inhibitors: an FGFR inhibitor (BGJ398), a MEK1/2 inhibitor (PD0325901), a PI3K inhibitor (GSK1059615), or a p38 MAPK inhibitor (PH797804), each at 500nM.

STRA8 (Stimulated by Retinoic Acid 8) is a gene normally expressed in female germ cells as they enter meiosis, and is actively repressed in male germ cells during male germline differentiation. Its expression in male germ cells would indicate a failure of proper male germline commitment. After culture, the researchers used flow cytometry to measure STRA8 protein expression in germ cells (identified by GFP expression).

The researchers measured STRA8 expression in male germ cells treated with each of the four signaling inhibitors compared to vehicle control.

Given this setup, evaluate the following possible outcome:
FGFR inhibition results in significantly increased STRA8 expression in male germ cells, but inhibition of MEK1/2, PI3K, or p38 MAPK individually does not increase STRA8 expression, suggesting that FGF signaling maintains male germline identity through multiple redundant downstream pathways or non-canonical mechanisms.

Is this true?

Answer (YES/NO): NO